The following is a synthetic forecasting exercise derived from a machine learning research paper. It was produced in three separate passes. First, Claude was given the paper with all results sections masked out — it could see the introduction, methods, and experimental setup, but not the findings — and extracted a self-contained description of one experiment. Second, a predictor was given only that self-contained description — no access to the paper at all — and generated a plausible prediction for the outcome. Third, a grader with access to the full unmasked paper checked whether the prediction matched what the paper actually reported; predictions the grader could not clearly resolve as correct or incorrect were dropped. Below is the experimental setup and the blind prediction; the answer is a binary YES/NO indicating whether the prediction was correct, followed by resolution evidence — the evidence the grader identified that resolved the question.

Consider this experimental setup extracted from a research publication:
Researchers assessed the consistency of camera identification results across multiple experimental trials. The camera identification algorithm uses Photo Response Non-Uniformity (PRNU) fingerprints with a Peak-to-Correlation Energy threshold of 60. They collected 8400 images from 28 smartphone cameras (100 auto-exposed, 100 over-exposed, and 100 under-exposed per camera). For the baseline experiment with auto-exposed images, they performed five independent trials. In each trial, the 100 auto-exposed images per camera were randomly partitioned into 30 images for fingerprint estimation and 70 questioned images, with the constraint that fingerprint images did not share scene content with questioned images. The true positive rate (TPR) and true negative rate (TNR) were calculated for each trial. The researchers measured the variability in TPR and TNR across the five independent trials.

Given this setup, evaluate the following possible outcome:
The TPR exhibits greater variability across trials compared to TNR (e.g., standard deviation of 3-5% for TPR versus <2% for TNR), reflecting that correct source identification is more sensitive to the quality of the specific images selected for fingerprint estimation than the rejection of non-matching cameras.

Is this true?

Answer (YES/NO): NO